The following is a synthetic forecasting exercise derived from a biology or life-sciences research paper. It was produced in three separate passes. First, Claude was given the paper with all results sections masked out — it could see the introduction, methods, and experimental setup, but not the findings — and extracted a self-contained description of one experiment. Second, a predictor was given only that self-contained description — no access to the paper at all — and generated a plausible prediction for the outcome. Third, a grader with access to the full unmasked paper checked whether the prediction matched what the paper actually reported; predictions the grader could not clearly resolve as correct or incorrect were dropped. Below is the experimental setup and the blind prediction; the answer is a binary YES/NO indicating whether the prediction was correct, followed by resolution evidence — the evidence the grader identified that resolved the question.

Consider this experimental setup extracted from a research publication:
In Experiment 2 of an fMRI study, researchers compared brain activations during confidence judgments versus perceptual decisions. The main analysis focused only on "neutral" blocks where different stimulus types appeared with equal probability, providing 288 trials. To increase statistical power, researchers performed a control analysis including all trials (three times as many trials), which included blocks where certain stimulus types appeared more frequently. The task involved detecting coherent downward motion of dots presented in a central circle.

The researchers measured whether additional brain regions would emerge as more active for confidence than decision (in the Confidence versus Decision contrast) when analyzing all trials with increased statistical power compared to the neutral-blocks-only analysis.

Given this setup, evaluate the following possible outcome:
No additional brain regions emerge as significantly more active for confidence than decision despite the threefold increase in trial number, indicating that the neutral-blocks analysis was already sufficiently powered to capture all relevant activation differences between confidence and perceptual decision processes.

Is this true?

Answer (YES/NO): NO